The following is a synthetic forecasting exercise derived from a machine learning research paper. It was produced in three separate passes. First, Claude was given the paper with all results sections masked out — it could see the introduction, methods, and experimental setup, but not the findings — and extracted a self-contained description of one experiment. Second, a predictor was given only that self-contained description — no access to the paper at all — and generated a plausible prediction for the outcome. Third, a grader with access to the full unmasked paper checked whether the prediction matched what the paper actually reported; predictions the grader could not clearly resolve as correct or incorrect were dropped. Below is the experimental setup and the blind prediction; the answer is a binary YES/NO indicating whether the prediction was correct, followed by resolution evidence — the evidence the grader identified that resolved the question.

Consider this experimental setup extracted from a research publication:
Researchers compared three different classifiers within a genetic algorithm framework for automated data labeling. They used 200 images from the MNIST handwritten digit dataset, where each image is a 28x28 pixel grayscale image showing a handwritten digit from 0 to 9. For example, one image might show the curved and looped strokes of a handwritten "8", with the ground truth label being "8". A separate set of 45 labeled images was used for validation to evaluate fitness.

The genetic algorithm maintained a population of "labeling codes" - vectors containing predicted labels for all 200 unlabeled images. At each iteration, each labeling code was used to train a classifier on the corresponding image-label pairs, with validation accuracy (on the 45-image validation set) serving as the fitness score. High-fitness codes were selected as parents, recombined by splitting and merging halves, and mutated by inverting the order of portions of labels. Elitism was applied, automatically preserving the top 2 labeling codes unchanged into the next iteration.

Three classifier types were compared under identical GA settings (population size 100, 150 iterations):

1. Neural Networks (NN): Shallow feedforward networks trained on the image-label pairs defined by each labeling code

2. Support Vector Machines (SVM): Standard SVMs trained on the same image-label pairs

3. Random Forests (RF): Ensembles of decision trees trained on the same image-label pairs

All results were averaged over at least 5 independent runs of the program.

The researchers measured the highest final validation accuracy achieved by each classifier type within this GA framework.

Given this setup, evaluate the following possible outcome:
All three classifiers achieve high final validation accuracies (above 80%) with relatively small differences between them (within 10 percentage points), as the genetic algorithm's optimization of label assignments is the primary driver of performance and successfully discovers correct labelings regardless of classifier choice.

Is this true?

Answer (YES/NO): NO